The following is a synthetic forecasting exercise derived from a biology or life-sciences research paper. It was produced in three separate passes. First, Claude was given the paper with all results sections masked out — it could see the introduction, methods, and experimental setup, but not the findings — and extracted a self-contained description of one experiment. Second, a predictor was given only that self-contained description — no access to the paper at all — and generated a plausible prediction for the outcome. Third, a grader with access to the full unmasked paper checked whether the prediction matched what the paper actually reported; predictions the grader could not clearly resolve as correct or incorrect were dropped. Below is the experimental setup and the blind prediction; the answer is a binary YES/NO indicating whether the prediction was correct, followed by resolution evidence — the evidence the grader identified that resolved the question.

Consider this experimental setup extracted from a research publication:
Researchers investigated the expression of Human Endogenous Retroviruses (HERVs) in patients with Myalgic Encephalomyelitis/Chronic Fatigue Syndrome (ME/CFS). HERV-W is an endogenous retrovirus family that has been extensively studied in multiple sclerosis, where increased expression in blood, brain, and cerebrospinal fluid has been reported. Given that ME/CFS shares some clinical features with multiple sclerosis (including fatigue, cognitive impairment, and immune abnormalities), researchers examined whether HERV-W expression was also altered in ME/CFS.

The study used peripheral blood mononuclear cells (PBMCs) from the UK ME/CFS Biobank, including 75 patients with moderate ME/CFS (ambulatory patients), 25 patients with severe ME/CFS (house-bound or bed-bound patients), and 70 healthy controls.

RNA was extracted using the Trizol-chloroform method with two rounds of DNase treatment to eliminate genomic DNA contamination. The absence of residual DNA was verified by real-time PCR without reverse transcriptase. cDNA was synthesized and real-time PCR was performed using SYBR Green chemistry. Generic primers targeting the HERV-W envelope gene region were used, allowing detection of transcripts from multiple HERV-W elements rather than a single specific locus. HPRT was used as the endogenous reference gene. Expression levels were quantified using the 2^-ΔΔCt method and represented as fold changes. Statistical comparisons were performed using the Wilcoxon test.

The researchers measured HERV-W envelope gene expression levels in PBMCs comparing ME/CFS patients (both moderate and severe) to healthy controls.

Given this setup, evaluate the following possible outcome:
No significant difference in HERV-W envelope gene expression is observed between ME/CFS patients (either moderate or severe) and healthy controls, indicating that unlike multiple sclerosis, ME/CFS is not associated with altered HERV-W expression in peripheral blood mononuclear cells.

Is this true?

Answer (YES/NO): YES